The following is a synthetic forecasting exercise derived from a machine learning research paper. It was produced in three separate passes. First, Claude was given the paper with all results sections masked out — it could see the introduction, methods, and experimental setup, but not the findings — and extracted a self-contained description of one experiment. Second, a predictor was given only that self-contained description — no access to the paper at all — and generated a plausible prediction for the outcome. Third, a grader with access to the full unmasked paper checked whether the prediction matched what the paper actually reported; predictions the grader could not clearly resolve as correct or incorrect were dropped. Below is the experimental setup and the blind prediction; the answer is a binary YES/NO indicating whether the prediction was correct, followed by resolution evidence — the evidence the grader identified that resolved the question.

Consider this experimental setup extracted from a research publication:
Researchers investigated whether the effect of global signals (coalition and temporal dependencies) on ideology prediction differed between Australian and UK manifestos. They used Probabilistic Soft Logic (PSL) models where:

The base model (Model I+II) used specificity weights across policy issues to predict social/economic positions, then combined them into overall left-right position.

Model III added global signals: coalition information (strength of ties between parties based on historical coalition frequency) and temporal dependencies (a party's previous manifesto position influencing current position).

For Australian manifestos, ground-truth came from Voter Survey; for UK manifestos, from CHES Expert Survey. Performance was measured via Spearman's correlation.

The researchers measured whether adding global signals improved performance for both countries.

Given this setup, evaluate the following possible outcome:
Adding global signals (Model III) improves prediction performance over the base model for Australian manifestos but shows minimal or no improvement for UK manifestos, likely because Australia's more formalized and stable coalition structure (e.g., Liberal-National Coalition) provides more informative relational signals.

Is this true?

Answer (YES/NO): YES